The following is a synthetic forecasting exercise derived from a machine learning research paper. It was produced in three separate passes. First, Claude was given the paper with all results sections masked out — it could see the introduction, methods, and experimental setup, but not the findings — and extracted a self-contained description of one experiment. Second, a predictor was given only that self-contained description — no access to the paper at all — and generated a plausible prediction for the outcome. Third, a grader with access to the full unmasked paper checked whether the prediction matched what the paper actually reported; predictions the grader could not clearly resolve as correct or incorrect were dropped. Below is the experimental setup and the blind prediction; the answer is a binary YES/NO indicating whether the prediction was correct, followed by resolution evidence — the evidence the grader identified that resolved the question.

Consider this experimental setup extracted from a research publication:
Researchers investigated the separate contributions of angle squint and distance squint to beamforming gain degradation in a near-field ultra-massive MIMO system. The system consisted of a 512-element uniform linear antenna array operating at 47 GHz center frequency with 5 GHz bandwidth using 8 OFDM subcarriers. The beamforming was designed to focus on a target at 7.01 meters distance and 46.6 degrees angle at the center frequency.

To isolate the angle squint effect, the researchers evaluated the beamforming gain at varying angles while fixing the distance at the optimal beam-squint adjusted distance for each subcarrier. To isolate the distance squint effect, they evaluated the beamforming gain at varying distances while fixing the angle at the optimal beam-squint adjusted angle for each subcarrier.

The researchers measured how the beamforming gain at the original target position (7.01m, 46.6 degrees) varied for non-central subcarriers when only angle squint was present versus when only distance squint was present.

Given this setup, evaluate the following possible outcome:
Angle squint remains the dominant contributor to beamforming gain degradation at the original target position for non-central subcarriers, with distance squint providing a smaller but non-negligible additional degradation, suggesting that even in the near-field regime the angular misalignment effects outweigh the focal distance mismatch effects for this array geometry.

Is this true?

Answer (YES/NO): YES